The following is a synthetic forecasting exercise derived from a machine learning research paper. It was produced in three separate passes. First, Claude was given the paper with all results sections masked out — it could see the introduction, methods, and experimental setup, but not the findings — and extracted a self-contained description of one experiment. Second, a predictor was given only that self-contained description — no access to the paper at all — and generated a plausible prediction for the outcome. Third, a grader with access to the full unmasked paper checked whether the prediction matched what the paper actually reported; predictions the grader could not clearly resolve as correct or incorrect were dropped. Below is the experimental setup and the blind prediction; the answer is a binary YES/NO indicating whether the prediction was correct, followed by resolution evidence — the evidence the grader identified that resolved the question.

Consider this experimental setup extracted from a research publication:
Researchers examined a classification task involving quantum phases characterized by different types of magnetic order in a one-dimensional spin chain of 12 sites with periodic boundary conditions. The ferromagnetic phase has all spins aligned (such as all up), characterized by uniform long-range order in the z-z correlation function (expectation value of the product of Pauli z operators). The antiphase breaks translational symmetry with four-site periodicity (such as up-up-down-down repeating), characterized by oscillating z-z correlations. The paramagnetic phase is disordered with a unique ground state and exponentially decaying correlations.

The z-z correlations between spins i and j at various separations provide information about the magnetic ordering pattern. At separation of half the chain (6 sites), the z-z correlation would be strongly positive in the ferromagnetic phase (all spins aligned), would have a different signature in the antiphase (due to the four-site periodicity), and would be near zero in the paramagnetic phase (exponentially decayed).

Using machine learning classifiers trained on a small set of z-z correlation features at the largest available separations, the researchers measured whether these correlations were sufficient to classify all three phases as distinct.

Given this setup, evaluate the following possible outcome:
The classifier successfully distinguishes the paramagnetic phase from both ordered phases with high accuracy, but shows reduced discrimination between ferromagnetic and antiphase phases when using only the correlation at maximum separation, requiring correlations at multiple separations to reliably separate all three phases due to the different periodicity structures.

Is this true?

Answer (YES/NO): NO